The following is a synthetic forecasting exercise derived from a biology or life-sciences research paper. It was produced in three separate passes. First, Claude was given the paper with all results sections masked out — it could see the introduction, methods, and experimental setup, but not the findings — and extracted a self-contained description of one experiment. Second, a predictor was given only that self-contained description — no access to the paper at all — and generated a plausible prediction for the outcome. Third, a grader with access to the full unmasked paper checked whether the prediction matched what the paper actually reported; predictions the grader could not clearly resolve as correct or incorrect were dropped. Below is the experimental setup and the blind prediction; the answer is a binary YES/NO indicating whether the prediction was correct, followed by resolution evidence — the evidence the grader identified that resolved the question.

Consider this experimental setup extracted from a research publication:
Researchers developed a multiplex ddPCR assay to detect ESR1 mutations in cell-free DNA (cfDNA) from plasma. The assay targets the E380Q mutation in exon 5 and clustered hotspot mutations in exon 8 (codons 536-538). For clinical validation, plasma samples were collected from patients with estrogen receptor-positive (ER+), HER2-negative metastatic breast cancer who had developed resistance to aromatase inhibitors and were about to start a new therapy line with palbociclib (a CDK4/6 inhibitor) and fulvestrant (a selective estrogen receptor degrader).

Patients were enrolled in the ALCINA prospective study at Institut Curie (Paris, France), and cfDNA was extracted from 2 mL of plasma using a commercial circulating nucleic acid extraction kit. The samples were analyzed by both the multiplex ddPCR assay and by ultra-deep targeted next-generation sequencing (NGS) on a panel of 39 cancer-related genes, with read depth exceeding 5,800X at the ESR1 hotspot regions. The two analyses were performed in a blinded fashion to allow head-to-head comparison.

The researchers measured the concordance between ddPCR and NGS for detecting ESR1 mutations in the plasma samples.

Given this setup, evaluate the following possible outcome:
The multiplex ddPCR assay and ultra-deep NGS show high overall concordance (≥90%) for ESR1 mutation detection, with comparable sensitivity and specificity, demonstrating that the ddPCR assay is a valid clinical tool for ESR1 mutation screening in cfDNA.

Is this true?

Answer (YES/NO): NO